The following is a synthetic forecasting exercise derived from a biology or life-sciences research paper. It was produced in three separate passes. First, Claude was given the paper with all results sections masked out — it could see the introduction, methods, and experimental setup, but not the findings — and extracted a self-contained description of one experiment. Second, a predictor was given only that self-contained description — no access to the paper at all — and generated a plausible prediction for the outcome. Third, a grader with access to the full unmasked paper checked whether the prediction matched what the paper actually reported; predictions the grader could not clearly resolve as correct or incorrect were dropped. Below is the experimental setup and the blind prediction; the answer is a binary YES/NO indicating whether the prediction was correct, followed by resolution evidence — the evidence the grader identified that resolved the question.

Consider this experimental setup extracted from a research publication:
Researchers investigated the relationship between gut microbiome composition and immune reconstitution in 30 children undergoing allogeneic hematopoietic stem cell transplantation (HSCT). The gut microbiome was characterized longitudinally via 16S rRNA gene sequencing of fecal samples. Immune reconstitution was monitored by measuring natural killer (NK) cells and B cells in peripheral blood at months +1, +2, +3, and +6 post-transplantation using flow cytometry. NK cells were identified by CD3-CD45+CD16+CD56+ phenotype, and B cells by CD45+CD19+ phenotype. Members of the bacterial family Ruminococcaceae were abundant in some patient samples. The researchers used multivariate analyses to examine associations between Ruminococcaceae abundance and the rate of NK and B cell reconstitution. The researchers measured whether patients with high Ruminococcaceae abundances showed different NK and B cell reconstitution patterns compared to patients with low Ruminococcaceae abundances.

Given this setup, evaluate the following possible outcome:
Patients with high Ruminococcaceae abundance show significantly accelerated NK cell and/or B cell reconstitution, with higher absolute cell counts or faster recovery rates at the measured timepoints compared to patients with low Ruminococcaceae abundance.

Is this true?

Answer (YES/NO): YES